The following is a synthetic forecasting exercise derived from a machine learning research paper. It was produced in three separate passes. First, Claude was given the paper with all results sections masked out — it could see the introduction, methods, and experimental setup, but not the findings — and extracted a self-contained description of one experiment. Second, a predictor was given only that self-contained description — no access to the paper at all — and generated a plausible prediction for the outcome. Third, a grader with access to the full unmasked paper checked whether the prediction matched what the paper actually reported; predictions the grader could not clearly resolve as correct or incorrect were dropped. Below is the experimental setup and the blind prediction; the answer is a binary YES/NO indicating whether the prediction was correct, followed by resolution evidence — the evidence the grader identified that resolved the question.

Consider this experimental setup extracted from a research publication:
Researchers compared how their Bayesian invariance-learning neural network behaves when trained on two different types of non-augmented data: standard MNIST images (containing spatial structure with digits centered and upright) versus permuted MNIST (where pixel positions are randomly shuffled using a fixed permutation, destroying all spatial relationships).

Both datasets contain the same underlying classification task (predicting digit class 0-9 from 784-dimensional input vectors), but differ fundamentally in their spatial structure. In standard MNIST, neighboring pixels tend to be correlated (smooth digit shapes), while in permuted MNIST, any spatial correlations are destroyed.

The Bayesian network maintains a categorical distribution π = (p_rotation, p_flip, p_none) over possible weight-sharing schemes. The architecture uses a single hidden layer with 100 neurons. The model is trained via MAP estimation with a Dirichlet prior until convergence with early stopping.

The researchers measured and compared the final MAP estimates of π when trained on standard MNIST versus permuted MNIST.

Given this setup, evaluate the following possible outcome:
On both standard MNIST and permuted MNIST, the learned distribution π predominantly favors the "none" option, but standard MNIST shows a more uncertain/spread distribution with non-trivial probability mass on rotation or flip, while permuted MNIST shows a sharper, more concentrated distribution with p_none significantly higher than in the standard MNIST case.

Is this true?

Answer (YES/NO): NO